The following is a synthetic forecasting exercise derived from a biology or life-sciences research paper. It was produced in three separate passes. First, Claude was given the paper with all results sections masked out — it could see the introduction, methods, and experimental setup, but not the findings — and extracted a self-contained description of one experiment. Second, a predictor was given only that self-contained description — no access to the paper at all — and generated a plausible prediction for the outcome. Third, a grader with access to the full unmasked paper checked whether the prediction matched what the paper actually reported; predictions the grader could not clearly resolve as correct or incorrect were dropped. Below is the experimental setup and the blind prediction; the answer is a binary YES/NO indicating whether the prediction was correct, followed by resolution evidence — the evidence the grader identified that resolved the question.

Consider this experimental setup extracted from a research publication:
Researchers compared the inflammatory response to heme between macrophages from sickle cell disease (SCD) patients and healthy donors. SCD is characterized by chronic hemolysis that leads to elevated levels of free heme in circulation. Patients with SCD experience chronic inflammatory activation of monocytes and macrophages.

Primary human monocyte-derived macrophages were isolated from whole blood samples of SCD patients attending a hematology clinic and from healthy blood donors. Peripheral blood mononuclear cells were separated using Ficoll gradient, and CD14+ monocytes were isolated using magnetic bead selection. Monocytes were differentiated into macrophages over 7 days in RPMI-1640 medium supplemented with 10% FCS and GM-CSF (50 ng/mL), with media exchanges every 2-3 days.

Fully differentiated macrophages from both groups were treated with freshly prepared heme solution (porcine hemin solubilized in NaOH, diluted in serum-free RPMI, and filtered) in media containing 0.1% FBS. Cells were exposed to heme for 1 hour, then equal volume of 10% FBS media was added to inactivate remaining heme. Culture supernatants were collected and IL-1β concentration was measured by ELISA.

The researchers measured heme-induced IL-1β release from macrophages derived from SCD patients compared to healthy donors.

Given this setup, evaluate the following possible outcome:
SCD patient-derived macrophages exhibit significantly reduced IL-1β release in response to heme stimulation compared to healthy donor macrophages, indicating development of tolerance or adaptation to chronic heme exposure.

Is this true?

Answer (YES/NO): NO